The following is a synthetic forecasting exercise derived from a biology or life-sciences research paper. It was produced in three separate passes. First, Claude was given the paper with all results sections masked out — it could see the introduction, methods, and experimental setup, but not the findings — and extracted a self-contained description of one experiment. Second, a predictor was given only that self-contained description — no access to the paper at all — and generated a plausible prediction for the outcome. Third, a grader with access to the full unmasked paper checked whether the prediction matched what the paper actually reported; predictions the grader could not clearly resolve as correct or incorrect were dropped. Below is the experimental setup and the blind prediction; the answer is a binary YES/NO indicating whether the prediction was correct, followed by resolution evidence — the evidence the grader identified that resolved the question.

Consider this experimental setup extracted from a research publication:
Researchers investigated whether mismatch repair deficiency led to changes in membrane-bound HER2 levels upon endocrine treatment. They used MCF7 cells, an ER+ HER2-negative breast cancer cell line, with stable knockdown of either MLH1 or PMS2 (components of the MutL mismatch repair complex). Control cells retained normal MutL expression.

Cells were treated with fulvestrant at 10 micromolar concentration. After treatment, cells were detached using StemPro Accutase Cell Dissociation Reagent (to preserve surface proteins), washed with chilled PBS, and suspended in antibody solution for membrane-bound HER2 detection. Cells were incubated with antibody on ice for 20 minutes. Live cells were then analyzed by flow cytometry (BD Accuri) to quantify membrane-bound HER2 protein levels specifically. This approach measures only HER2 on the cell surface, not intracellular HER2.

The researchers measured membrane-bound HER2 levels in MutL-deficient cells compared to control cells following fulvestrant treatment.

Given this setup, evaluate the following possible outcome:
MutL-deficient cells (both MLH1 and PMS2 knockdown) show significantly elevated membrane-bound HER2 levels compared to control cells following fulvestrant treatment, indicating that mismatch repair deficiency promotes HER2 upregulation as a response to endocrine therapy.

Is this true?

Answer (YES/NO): YES